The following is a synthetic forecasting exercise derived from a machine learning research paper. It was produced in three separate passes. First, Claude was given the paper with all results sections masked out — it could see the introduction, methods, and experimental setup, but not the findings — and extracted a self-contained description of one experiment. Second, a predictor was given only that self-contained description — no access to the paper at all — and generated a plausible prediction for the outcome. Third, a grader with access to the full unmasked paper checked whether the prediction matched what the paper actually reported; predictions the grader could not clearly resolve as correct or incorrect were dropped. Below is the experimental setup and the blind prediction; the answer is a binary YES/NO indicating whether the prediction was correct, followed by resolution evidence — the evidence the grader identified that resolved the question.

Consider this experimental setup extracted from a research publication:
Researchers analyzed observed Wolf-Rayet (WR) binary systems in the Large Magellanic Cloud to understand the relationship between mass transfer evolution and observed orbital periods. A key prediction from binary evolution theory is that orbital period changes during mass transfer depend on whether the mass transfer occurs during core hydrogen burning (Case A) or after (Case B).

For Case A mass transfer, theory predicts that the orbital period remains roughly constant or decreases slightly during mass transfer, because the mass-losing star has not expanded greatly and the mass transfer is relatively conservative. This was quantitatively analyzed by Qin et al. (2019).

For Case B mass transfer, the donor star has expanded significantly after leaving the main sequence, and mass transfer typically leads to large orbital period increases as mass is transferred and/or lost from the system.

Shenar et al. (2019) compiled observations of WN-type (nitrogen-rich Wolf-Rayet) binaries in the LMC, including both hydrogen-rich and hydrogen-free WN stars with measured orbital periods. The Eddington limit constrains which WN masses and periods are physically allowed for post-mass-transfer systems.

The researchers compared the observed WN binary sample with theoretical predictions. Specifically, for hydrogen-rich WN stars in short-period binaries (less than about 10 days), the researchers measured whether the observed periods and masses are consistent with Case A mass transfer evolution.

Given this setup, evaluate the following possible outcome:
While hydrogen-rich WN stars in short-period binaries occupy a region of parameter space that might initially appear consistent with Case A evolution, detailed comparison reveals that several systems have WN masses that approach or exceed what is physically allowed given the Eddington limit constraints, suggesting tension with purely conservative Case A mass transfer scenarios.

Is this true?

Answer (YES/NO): NO